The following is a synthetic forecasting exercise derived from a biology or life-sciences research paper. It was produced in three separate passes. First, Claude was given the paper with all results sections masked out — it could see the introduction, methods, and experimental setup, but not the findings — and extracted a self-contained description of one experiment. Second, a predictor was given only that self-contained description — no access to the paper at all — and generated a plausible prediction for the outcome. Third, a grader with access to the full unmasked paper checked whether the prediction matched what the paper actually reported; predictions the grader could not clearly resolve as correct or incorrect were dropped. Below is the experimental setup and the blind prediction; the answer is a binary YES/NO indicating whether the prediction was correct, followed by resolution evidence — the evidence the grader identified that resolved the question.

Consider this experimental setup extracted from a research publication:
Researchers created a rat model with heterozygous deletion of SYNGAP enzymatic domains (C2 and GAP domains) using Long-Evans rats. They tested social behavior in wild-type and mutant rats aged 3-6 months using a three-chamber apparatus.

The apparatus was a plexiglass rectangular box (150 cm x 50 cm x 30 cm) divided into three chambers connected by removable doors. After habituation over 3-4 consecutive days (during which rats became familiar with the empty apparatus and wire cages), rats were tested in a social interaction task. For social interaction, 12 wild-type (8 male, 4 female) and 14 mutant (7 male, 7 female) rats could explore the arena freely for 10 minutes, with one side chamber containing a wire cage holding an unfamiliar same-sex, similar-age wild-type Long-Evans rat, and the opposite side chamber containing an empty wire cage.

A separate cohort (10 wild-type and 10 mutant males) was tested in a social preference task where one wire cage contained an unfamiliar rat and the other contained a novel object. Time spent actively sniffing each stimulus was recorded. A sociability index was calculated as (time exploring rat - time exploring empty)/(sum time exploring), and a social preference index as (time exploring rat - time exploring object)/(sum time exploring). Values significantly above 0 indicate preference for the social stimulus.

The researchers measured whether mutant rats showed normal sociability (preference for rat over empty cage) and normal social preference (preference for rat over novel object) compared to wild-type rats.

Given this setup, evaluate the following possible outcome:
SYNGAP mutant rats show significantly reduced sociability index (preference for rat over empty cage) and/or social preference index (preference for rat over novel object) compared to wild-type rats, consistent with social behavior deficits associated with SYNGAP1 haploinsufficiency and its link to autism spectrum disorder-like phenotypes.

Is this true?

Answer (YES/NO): NO